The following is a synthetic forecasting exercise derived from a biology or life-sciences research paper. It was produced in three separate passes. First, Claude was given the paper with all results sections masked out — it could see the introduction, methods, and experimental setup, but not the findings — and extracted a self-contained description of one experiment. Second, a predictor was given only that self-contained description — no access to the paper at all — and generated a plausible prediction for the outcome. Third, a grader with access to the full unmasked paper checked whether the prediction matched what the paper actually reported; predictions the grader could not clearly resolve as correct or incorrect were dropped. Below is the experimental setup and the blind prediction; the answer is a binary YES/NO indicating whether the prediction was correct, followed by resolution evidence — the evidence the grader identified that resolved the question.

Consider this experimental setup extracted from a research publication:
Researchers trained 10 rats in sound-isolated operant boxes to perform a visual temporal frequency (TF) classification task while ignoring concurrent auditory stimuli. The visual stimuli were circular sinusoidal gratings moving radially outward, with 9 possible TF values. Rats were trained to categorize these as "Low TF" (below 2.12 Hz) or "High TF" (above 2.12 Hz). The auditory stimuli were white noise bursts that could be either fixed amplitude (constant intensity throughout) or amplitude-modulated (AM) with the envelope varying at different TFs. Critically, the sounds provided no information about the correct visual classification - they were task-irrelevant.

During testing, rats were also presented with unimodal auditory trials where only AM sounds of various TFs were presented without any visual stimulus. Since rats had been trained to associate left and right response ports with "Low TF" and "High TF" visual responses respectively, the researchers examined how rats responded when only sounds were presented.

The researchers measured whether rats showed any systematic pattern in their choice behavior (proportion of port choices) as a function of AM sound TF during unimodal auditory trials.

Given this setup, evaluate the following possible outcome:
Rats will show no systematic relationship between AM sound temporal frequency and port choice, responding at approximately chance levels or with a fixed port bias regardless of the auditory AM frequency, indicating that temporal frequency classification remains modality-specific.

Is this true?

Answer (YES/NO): YES